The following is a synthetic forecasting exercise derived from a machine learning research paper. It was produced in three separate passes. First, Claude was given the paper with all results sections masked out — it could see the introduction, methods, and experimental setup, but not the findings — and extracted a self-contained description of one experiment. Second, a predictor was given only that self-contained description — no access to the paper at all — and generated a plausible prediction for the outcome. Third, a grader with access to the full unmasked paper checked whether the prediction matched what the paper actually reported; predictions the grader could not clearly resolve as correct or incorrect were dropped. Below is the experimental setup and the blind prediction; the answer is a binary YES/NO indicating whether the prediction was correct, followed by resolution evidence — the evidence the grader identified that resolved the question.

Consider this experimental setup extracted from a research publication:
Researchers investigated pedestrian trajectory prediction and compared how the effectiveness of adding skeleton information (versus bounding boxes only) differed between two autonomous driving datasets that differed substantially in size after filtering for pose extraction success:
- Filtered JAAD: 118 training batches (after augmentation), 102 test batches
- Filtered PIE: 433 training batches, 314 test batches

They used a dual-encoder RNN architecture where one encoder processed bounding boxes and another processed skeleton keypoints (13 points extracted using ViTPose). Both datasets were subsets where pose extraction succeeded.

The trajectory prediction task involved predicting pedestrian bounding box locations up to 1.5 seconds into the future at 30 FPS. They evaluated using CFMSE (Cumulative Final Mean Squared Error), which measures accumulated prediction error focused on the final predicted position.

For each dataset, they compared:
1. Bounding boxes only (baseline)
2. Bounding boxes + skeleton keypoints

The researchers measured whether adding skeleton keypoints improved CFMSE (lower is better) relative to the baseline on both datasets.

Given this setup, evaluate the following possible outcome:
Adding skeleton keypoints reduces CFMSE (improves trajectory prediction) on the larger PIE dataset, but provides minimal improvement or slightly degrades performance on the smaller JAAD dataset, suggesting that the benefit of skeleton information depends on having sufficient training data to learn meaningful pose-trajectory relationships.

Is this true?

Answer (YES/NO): NO